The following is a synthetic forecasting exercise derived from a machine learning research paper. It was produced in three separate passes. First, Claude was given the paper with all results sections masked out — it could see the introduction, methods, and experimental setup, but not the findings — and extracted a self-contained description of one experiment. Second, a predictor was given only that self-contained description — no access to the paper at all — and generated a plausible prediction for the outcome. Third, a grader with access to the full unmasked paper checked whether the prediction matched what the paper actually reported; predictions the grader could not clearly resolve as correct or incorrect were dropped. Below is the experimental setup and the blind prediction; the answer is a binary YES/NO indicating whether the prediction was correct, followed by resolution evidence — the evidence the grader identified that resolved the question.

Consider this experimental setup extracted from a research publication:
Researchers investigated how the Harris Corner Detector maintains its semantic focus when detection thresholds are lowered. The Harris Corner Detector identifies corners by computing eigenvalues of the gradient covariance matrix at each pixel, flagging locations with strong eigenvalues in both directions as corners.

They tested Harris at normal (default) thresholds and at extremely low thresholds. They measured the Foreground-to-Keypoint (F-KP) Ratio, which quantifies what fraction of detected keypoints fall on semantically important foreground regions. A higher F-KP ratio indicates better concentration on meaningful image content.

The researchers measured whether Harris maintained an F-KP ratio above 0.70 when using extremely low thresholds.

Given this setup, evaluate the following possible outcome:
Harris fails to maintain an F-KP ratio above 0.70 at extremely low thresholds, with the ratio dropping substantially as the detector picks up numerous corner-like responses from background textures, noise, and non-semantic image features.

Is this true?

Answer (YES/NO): NO